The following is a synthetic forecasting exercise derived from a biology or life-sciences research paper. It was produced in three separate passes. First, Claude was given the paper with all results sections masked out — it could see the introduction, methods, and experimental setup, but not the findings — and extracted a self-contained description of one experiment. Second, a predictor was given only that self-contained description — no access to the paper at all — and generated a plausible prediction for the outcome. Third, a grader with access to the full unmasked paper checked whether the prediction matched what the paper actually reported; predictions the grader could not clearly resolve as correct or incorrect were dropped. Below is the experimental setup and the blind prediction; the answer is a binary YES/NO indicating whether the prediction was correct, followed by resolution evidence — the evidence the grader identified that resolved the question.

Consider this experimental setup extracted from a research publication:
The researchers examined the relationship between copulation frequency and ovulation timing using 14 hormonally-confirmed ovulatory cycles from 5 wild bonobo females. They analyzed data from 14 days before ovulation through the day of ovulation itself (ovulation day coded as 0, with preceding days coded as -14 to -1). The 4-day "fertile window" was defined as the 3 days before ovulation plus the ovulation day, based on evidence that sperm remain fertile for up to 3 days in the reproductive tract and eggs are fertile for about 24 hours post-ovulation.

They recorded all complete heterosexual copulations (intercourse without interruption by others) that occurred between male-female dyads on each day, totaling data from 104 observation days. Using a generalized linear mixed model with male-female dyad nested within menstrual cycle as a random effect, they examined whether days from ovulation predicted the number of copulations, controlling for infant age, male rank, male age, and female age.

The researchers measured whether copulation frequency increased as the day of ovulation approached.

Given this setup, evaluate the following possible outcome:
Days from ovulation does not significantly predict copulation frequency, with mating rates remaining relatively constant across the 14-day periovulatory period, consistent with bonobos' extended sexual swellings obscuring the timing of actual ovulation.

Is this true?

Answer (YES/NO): NO